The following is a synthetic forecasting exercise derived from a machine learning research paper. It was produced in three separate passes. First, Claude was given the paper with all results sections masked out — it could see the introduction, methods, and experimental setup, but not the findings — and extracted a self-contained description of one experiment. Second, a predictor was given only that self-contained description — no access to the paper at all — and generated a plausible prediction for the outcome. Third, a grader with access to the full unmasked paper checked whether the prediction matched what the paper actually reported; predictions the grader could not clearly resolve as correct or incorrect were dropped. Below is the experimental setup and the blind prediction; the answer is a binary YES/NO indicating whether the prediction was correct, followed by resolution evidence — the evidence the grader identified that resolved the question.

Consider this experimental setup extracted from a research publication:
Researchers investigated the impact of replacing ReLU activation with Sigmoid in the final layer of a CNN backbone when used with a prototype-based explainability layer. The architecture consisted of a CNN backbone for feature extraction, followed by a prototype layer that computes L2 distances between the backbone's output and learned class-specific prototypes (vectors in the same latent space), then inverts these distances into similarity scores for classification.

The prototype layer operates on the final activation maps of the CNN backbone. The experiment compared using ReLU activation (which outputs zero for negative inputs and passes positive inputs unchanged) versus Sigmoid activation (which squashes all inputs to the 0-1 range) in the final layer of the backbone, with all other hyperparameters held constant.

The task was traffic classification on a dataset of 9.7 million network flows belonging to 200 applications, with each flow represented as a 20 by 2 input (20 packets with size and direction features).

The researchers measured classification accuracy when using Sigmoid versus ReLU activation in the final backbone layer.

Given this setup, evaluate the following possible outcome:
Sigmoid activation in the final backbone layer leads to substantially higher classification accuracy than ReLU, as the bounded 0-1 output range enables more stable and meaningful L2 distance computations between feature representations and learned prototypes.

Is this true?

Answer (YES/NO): NO